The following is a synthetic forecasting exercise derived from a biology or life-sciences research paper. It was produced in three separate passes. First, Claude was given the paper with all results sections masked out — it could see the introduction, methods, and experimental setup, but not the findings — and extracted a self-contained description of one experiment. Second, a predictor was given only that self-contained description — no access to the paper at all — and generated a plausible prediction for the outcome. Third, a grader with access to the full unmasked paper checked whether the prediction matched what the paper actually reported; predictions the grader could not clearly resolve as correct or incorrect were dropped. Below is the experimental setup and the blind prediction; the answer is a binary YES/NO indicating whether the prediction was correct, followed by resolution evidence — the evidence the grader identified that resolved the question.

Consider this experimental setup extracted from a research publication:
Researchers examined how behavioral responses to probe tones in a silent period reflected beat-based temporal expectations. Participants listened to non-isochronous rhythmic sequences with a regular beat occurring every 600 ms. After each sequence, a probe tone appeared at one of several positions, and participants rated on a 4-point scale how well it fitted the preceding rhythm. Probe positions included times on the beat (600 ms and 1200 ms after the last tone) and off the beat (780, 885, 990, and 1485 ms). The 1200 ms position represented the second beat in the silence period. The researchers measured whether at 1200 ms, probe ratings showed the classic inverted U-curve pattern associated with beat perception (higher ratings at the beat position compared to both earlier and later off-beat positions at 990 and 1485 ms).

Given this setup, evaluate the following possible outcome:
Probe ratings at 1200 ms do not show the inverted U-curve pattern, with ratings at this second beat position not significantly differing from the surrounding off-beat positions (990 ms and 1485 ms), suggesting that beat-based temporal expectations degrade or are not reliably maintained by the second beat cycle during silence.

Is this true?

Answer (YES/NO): NO